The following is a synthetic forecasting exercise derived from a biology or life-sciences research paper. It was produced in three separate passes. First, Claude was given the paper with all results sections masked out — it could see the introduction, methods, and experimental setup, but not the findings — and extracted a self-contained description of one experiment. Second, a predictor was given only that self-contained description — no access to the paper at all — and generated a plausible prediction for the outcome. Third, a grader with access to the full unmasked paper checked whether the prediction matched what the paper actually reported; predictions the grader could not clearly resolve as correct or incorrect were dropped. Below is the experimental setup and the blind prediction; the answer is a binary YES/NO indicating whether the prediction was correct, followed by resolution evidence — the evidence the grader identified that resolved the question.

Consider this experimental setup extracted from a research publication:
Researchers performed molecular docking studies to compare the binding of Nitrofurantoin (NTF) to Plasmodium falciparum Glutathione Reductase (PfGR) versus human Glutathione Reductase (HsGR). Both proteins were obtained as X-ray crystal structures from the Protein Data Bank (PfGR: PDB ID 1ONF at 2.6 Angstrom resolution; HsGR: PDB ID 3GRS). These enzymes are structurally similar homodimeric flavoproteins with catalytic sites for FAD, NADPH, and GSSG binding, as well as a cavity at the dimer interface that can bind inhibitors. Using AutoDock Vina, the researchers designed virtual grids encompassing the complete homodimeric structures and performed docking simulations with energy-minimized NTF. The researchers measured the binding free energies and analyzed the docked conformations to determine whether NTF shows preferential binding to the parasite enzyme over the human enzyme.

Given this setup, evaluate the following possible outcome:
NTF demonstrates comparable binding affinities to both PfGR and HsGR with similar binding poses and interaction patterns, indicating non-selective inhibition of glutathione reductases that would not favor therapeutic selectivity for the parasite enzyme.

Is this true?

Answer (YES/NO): NO